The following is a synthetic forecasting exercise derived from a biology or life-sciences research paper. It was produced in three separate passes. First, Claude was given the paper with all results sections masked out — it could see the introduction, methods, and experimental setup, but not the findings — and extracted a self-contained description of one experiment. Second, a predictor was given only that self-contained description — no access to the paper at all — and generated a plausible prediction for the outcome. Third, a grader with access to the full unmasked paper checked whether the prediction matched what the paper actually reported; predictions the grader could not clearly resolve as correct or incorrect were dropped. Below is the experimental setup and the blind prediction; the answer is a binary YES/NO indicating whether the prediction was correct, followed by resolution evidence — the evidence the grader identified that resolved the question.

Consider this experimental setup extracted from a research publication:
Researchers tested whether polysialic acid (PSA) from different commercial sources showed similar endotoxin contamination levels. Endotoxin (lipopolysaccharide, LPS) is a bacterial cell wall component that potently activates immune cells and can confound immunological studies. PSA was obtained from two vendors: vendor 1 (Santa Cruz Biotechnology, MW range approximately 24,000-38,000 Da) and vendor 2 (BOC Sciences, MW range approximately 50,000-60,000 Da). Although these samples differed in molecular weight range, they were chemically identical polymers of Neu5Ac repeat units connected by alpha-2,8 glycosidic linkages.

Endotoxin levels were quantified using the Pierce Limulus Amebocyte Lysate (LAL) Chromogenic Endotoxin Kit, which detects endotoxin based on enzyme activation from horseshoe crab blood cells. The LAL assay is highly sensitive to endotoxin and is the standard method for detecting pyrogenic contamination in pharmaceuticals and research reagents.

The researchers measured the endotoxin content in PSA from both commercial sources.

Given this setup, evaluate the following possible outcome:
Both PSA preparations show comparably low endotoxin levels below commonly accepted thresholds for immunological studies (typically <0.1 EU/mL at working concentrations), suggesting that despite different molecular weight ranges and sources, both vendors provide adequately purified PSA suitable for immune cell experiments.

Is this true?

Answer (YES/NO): NO